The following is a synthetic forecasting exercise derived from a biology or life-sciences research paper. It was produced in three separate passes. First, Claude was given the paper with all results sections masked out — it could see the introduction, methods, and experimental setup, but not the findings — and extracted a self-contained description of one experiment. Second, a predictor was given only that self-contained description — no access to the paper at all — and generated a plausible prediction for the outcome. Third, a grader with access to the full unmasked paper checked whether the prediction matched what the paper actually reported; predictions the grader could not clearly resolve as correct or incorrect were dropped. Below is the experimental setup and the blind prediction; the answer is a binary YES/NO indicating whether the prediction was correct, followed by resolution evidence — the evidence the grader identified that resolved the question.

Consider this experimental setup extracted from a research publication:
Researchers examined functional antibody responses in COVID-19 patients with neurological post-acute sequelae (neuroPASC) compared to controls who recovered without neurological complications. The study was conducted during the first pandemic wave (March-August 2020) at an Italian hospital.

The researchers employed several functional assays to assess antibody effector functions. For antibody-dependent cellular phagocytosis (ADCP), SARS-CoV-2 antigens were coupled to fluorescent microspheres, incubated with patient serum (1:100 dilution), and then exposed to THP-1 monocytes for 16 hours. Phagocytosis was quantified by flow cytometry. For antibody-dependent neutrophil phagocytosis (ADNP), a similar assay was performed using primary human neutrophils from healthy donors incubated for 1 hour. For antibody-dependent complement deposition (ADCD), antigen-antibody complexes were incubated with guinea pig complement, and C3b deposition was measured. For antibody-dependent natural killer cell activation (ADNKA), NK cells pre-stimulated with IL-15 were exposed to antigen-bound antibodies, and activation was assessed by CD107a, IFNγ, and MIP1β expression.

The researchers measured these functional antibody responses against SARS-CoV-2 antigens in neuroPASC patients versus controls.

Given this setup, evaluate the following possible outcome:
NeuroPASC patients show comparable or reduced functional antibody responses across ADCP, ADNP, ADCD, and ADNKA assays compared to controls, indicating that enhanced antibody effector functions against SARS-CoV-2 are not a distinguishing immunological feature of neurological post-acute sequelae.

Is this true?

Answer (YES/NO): YES